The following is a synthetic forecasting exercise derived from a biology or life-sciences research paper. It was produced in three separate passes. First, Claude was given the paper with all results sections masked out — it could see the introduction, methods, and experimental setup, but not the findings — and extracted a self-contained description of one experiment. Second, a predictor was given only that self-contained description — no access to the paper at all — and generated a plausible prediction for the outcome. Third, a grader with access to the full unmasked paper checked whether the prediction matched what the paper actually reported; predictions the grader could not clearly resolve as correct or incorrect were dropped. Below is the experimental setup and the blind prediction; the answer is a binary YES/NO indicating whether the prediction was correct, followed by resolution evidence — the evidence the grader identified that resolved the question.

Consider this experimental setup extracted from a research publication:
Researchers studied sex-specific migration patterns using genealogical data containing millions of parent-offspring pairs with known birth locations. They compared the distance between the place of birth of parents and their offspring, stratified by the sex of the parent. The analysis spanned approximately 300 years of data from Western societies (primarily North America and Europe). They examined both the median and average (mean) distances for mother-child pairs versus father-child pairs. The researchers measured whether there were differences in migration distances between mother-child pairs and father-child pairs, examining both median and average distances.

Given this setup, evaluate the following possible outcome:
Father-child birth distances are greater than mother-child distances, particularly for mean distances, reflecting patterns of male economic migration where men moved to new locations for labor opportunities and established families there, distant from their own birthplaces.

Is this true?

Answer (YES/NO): NO